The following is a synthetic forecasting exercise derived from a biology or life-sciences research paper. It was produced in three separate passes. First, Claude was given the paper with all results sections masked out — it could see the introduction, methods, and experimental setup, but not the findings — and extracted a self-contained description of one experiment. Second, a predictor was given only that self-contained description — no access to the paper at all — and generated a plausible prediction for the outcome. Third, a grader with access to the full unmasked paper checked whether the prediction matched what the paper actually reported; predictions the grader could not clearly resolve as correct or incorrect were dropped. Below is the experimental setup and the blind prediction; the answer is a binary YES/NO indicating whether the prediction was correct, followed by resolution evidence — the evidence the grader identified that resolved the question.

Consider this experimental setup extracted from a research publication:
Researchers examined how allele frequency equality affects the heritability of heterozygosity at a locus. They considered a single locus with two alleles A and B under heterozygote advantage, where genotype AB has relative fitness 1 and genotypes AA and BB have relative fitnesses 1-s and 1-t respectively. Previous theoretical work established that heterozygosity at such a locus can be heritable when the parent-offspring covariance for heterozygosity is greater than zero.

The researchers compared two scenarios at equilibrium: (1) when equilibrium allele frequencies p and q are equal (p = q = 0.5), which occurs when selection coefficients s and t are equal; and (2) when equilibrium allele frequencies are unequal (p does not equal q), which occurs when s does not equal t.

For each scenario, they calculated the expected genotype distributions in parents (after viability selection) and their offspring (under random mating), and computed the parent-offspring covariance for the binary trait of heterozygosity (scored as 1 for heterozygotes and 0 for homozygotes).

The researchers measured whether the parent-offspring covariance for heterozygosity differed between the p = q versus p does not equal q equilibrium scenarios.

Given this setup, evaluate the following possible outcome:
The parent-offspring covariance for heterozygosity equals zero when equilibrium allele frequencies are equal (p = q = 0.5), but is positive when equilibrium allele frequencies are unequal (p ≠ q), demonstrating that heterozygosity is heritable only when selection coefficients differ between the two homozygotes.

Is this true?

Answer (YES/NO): YES